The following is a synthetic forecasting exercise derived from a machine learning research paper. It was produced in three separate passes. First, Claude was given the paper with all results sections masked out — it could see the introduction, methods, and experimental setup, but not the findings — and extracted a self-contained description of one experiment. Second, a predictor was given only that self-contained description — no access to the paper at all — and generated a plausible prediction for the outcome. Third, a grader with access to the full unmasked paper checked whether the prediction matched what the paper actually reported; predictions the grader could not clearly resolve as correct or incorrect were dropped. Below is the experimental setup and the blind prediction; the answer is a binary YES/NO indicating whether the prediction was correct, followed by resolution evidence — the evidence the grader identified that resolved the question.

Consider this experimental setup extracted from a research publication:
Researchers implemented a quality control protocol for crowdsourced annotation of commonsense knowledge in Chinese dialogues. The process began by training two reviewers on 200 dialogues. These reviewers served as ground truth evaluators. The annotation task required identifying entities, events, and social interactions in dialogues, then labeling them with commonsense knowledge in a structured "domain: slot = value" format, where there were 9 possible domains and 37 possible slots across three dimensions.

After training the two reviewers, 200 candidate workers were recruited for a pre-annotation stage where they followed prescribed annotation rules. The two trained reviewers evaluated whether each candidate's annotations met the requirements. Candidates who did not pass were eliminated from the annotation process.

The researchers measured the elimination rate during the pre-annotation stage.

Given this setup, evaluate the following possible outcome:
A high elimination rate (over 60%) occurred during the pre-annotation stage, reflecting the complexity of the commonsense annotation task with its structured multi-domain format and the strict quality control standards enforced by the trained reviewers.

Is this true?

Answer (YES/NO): YES